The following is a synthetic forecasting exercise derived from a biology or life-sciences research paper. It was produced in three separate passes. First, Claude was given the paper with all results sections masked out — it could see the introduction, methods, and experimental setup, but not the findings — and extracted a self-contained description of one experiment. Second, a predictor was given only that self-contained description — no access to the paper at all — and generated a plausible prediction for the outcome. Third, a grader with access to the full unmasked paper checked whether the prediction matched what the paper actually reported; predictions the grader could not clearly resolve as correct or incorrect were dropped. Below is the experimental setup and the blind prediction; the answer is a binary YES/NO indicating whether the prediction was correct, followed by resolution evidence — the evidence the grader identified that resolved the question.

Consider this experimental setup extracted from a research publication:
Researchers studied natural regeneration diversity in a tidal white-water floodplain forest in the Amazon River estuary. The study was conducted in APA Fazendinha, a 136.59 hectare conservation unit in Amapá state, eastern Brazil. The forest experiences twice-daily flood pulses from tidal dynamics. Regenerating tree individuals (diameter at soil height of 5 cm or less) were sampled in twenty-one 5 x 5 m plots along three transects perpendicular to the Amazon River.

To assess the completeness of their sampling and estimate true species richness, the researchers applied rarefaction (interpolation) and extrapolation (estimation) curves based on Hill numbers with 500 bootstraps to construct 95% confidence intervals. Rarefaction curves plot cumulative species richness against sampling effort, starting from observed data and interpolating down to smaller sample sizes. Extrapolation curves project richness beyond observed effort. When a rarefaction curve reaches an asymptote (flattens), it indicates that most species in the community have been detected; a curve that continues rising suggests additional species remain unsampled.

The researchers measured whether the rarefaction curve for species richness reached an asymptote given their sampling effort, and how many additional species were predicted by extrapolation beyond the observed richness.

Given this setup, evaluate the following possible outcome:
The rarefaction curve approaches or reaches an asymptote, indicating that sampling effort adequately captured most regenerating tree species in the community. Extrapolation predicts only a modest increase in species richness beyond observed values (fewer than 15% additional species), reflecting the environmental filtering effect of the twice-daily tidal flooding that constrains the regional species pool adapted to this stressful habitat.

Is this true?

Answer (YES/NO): NO